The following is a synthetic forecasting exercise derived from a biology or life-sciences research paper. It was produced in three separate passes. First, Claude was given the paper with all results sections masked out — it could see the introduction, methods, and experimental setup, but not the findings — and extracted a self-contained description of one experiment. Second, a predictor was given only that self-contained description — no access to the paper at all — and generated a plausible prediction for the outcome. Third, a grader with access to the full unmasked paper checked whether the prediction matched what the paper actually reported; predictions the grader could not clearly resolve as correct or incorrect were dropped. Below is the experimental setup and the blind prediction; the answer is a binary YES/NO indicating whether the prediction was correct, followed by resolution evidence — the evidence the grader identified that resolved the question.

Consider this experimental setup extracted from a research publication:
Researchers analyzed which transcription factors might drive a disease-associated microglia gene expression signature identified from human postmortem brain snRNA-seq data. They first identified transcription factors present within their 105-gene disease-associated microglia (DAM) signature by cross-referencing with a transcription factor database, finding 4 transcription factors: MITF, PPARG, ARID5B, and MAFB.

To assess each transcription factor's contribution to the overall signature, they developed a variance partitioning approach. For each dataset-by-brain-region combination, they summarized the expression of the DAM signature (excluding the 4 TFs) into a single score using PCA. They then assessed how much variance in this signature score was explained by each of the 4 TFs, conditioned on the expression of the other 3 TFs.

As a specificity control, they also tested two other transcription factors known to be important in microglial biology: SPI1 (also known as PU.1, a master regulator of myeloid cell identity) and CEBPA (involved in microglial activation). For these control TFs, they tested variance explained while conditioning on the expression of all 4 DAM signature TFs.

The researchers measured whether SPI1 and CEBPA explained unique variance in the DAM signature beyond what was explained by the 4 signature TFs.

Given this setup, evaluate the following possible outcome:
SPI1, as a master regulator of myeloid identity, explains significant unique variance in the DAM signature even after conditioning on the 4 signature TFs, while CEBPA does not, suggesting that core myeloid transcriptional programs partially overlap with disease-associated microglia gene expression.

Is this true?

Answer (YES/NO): NO